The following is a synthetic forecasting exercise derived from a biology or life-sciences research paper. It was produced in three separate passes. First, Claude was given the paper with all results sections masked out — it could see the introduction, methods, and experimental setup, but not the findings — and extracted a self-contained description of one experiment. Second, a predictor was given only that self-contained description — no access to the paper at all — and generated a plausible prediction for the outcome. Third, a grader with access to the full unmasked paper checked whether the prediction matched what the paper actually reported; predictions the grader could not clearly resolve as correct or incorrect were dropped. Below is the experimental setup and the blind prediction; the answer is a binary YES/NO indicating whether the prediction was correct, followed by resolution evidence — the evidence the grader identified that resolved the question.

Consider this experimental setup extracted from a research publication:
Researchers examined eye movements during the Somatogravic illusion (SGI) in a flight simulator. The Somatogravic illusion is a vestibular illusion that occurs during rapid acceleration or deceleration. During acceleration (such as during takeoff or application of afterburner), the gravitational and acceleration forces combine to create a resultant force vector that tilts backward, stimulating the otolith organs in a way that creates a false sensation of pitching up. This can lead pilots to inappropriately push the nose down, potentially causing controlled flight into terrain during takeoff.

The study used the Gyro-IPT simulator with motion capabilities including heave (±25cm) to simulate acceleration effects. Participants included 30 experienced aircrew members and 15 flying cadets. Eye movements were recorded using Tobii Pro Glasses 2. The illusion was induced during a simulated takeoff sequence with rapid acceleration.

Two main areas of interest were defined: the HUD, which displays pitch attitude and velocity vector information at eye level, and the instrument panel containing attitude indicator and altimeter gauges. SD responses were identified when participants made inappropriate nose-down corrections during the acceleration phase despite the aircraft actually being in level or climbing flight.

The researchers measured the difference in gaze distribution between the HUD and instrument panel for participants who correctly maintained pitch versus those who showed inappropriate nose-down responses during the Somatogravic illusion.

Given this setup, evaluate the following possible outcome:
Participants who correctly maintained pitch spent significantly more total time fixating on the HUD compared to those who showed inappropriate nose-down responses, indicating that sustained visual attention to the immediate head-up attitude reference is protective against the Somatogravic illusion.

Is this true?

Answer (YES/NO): YES